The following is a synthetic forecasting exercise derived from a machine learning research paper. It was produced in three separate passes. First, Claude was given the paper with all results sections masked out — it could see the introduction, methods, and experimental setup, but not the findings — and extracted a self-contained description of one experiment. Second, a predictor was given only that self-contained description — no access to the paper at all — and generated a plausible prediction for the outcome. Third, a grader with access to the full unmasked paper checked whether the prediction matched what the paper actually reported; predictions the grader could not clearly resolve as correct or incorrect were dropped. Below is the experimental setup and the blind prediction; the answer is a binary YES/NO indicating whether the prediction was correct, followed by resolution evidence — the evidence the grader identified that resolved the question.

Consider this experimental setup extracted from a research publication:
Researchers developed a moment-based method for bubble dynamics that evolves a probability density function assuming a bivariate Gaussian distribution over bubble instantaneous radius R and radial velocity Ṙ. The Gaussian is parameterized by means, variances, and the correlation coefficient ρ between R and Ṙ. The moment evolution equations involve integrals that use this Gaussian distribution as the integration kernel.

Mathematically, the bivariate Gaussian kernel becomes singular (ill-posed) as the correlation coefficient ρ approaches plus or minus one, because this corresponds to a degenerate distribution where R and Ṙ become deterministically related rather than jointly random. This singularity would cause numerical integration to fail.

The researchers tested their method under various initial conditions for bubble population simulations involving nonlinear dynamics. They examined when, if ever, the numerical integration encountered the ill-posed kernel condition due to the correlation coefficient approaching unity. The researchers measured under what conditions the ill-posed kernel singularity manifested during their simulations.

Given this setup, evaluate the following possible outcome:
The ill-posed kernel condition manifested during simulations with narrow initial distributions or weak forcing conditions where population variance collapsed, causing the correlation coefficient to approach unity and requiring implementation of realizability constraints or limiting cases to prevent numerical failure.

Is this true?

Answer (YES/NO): NO